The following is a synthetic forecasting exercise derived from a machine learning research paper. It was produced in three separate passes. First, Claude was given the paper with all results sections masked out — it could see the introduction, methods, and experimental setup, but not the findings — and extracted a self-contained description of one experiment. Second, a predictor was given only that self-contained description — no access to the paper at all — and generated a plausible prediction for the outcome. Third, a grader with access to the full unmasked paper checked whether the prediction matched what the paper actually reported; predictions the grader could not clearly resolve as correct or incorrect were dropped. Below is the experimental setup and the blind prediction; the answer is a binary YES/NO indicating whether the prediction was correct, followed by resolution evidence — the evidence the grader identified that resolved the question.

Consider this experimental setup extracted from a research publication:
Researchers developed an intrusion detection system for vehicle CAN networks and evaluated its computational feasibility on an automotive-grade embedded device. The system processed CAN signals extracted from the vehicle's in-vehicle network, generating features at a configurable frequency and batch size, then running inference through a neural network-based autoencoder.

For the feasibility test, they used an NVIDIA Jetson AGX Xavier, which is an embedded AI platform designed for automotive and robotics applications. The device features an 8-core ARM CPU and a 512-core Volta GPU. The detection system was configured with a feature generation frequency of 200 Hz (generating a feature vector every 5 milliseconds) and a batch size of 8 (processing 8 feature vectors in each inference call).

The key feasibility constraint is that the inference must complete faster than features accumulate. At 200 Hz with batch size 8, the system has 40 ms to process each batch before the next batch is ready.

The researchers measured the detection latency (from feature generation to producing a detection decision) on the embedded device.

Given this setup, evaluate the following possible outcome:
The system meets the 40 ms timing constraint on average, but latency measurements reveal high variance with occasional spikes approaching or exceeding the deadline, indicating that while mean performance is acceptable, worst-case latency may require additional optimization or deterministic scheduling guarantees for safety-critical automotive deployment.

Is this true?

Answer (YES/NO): NO